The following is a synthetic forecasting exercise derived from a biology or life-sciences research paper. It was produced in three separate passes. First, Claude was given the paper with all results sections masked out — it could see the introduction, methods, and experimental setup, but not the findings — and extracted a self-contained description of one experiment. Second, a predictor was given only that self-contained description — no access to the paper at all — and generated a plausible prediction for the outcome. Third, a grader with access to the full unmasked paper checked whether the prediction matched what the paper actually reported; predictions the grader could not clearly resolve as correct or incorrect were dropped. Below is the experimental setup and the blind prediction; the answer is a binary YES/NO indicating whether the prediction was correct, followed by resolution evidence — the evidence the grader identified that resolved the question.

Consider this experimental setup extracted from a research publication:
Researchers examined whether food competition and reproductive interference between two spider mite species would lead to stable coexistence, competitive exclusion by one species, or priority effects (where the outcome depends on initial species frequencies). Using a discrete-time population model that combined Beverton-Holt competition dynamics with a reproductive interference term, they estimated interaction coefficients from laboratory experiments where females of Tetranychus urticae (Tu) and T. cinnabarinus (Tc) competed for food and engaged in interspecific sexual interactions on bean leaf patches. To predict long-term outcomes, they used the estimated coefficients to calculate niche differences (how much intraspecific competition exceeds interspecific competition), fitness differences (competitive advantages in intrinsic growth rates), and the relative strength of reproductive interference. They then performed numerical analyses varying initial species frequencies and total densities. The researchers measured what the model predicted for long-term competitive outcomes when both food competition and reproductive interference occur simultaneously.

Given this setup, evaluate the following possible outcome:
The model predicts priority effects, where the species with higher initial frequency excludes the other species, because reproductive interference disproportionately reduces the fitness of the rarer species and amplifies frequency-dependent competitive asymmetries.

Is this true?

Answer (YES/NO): YES